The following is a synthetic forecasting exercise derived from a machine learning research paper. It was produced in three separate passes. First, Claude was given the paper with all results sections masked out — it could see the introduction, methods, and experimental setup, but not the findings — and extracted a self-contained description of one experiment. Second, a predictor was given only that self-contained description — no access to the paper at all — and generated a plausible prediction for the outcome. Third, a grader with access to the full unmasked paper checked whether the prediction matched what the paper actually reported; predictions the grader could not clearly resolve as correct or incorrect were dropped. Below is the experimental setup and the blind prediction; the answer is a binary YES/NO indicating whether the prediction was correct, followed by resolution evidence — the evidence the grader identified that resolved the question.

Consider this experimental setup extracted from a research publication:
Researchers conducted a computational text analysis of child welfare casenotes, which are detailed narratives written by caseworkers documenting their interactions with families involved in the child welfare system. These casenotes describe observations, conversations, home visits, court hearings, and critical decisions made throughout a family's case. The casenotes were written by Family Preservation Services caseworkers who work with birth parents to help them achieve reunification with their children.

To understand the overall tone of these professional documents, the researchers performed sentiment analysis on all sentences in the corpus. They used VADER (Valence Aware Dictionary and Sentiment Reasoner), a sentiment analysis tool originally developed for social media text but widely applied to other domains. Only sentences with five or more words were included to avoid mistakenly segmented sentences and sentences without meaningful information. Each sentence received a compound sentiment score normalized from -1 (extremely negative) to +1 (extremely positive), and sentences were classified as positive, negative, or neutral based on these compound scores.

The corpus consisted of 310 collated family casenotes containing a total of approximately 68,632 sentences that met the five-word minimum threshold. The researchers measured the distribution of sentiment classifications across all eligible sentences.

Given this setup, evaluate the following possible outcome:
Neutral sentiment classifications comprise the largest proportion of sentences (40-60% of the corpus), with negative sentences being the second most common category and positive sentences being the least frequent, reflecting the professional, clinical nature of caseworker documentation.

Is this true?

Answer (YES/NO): NO